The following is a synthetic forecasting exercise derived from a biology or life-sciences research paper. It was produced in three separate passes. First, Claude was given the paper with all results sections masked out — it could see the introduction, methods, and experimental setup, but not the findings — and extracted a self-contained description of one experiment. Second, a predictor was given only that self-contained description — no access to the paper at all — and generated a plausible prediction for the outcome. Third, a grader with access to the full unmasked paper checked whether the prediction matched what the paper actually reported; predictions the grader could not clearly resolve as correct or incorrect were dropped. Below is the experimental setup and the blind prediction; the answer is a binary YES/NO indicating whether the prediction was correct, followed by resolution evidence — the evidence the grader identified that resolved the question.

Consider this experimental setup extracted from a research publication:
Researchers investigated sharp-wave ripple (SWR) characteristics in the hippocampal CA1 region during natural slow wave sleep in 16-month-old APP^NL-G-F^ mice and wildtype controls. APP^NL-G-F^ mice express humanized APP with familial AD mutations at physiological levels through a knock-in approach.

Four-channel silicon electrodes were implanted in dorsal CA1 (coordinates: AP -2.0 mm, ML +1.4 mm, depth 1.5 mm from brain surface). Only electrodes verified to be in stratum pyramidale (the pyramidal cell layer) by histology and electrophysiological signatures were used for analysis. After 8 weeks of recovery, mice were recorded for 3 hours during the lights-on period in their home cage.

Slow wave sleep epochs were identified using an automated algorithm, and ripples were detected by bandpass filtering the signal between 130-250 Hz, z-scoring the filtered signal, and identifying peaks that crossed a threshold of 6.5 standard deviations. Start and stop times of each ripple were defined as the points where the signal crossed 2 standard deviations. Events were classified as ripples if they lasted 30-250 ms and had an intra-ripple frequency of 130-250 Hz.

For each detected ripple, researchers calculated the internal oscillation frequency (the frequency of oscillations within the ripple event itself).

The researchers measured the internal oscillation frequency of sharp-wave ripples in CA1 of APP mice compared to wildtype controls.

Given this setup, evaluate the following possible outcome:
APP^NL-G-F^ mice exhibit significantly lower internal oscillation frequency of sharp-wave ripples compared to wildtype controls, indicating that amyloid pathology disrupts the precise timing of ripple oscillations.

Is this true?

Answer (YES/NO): NO